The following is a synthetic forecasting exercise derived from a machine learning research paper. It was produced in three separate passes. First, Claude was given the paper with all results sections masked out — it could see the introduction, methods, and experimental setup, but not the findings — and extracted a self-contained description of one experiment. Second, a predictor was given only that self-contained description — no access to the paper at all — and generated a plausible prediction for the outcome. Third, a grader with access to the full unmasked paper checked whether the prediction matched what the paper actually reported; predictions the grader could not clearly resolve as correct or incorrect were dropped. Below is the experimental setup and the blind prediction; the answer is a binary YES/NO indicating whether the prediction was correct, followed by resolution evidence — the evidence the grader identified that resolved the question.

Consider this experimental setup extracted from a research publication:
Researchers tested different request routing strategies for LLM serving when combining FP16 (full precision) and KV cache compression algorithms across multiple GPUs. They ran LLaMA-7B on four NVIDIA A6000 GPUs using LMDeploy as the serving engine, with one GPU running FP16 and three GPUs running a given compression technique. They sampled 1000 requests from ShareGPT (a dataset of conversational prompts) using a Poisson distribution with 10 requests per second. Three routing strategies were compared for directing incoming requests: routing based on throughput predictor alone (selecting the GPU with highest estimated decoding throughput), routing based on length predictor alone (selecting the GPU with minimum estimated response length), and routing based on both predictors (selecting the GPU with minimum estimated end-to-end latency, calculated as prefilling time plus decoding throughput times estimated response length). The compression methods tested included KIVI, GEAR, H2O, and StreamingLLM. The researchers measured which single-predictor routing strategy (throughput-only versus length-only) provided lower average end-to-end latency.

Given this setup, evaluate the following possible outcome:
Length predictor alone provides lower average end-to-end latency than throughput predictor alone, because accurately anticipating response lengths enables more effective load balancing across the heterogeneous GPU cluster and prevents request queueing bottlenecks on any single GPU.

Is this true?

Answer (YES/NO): NO